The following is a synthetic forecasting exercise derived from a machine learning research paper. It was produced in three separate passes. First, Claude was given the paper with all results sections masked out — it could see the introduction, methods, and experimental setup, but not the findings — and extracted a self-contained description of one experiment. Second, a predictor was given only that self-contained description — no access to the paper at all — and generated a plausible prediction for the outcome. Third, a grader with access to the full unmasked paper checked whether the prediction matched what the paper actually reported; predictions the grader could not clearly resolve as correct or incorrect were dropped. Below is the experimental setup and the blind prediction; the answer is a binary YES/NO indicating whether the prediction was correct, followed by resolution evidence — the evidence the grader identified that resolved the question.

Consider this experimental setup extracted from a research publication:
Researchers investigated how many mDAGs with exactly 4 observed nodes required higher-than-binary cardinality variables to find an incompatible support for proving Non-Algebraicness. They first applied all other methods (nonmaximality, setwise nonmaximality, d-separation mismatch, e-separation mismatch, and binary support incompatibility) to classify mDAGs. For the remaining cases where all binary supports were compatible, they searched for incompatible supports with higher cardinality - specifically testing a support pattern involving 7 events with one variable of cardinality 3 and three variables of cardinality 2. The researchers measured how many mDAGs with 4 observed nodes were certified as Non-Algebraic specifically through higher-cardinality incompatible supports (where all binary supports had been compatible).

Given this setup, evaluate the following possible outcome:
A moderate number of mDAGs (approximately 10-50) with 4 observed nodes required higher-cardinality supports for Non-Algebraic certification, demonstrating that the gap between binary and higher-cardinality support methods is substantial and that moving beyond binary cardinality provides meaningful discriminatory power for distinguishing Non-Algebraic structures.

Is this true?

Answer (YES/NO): NO